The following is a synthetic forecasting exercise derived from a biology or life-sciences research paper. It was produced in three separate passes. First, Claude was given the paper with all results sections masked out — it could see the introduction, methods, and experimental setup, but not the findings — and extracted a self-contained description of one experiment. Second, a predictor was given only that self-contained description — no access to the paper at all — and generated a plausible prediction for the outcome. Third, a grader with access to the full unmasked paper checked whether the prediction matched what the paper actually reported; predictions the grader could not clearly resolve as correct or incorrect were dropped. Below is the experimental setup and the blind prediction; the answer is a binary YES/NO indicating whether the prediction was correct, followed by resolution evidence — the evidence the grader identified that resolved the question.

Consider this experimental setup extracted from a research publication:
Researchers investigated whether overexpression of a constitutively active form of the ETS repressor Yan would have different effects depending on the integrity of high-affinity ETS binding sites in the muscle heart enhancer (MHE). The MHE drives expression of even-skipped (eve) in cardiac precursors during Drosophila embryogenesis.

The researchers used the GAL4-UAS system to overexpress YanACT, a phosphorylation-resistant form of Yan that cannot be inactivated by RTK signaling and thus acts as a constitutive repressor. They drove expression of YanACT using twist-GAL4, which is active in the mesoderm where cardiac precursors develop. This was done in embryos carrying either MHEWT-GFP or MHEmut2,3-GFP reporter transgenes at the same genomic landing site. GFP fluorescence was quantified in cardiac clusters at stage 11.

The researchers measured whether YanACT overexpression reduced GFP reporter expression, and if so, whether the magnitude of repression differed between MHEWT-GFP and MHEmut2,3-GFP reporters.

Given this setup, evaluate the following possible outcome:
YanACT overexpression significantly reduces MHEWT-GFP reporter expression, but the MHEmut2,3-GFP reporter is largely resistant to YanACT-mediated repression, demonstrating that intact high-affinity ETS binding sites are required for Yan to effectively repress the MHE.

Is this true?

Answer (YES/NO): NO